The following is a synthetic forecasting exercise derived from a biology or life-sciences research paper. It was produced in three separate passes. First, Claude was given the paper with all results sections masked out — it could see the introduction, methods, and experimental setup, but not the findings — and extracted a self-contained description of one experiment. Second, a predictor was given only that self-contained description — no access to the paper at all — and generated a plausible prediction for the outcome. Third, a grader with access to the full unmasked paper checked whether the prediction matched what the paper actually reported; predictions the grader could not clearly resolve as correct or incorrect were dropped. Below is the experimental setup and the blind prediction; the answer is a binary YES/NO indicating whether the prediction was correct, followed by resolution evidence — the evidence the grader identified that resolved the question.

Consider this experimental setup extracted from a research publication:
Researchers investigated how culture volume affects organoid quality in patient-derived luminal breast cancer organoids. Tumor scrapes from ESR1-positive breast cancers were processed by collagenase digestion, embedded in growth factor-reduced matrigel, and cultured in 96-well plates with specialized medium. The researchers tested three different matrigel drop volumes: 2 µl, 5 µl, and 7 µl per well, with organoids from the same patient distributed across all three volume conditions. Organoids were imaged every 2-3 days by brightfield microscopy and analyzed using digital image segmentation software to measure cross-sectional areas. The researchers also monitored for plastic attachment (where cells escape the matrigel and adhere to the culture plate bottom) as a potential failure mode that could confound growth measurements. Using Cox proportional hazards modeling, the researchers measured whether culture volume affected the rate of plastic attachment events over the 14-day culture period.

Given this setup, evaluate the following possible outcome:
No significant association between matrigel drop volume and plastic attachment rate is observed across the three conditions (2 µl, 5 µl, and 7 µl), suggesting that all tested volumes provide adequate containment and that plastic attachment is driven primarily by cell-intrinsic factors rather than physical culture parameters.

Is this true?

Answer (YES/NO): NO